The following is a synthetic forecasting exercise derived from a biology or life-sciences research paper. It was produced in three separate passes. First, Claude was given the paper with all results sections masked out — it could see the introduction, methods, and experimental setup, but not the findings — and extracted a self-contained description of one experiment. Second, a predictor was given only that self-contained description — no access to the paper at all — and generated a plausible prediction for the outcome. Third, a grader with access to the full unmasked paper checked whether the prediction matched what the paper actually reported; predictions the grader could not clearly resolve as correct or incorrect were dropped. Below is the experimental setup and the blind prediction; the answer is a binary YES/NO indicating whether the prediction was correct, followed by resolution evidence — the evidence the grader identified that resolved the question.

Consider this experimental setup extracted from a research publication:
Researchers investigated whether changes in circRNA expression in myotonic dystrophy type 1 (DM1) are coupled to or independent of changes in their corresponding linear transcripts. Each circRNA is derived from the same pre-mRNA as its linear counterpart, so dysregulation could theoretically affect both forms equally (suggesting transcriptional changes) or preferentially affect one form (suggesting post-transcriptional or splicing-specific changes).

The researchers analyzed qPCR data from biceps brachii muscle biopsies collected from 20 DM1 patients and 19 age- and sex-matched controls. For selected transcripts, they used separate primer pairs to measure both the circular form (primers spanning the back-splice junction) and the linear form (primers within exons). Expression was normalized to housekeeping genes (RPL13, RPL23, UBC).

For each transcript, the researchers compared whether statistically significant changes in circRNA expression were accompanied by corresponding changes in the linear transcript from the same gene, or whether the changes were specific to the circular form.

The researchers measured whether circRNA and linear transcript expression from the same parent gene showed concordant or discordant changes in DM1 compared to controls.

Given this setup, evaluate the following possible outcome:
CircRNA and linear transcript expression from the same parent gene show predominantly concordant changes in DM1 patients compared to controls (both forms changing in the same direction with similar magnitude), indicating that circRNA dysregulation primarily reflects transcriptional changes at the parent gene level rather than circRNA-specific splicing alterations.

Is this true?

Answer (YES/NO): NO